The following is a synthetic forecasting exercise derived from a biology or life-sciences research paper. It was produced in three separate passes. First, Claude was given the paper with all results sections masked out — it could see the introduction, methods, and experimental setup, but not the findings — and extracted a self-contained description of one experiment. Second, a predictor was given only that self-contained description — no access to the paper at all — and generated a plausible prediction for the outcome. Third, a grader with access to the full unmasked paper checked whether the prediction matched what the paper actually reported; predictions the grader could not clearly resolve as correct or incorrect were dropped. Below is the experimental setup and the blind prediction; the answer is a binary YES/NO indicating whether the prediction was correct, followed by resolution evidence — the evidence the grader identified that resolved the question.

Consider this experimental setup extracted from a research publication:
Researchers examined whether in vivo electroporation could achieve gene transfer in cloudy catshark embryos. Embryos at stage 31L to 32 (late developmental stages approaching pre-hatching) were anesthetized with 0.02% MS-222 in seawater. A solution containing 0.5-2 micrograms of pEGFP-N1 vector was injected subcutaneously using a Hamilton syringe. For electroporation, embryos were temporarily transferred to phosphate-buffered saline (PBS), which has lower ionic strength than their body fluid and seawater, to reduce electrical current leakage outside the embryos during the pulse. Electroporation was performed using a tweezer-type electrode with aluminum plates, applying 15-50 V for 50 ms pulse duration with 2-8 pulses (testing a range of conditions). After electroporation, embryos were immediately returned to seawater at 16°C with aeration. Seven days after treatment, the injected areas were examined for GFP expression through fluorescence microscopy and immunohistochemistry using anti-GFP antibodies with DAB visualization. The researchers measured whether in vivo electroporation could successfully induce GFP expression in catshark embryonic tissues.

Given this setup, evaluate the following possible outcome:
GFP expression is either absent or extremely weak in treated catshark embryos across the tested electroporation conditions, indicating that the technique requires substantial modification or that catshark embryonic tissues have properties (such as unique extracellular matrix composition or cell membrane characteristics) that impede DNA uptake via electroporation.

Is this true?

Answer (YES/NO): NO